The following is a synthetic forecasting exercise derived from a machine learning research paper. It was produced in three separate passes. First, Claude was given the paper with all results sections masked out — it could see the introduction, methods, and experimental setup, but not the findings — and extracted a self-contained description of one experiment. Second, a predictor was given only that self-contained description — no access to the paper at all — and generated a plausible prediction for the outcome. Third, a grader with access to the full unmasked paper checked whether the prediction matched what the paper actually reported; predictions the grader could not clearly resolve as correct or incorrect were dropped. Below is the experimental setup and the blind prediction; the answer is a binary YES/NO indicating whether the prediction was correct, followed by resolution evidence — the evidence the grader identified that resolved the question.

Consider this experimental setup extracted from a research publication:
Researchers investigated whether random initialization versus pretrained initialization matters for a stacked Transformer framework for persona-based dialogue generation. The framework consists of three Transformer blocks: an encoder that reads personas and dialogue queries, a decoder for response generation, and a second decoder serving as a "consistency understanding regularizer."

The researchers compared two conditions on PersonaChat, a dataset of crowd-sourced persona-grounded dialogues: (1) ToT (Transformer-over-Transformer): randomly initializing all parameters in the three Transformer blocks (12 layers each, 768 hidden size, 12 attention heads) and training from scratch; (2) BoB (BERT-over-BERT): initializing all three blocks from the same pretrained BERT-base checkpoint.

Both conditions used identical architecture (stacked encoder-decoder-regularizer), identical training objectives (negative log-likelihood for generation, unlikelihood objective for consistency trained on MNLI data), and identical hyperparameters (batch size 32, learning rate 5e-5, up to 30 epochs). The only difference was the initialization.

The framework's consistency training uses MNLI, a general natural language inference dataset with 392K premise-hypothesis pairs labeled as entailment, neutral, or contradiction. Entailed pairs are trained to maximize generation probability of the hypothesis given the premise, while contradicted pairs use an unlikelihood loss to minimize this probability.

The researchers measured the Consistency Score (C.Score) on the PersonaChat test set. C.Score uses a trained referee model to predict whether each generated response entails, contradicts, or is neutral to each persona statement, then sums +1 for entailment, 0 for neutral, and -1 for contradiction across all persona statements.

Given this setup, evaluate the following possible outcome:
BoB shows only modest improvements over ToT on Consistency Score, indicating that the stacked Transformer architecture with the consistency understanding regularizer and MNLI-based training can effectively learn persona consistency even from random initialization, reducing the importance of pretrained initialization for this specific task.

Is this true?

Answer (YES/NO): NO